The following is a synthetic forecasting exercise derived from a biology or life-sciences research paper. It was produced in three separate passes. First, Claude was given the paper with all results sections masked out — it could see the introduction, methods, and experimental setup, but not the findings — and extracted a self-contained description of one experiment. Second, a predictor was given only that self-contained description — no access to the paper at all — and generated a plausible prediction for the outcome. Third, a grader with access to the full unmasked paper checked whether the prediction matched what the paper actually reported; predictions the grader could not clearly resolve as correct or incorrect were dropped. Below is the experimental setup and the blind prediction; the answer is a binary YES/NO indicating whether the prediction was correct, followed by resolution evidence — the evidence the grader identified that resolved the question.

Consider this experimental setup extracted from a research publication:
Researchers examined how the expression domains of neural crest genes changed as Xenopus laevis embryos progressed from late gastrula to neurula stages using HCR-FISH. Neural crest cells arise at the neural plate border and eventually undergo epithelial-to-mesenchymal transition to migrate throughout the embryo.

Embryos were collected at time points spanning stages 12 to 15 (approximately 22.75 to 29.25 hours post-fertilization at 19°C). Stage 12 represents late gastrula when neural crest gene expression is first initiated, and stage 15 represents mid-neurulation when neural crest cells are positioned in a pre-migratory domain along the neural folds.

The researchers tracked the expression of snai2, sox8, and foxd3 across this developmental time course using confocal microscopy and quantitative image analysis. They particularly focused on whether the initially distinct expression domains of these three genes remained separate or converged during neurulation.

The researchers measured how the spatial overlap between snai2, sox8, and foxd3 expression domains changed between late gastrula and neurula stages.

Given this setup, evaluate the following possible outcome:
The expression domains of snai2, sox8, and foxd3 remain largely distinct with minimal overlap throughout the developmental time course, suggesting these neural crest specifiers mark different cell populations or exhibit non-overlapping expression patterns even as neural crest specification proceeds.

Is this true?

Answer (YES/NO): NO